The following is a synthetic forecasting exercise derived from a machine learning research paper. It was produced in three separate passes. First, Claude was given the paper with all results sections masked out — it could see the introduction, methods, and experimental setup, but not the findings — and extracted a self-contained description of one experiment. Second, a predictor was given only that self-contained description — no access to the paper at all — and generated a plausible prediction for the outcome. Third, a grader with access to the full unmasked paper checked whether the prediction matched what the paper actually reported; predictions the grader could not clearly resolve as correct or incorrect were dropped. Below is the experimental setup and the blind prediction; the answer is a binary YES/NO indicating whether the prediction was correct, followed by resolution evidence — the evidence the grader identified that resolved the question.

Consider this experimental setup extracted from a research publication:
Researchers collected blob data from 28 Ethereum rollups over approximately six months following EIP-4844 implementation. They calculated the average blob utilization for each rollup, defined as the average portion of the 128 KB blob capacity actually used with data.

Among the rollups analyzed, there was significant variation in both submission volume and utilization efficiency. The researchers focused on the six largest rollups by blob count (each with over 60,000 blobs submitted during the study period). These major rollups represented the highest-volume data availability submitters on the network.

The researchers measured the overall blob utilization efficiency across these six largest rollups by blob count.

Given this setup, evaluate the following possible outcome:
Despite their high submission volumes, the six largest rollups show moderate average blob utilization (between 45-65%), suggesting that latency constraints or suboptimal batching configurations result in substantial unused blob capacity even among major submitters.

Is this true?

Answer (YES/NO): NO